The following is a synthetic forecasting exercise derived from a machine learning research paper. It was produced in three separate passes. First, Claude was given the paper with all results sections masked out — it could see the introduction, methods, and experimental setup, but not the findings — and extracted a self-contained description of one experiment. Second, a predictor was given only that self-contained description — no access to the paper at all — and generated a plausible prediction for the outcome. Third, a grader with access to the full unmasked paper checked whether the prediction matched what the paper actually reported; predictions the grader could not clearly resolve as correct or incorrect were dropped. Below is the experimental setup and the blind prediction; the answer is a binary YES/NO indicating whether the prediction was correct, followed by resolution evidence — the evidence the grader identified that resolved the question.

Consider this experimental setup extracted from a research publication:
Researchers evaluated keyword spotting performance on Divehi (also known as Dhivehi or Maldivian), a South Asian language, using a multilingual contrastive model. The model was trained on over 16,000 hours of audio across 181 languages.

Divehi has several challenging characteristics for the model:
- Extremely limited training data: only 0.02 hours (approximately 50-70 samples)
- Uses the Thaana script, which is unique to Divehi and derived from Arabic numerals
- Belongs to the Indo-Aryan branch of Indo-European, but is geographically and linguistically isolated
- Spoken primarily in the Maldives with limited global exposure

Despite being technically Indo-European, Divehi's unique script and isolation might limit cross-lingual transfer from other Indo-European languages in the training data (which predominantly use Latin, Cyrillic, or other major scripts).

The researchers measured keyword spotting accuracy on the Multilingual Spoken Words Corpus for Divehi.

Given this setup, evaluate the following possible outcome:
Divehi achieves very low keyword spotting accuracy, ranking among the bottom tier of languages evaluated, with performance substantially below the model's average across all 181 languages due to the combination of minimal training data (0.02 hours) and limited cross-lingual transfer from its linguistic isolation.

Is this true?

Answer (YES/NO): YES